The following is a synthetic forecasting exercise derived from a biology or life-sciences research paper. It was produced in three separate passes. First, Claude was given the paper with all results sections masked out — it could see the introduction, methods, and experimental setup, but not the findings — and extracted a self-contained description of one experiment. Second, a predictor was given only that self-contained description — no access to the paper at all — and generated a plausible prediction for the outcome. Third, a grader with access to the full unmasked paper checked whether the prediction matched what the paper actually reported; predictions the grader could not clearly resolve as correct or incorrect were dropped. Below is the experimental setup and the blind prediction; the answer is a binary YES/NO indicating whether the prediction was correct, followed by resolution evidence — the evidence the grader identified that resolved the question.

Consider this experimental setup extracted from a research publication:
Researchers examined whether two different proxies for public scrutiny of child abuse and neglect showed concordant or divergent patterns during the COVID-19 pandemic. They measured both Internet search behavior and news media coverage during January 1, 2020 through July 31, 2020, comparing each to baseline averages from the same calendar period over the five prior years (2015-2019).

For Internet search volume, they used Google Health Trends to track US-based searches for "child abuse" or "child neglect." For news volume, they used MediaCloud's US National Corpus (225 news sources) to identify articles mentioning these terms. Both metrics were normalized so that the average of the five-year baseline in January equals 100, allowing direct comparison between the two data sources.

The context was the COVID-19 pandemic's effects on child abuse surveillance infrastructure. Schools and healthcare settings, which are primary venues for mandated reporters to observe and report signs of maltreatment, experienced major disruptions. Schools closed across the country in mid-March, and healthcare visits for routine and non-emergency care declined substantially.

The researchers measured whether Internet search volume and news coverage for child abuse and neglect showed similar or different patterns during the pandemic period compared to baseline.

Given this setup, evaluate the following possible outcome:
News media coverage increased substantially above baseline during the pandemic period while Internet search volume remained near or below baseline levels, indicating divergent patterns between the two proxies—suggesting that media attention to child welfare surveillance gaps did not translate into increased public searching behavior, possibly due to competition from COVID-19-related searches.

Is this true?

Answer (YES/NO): NO